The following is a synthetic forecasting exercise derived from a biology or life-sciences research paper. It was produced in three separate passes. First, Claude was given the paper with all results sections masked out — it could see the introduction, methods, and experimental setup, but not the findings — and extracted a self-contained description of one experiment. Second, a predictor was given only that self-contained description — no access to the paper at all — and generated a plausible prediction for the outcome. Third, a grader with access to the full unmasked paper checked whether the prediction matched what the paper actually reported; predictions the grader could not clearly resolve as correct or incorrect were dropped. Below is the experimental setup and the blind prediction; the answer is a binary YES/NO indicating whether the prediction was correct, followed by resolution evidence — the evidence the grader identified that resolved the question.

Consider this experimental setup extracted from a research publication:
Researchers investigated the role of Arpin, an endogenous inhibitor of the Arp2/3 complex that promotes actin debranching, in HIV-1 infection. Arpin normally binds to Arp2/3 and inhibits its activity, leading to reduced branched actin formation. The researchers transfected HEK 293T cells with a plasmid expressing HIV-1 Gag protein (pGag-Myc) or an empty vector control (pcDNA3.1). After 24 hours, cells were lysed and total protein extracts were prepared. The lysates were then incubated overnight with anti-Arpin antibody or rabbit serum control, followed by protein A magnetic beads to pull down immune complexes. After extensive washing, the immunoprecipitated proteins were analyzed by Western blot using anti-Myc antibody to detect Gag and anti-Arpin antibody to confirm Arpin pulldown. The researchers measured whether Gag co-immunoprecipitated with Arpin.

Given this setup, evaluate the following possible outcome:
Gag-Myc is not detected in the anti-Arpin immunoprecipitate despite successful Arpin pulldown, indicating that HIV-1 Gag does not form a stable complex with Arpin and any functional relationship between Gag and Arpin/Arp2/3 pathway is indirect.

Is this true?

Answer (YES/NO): NO